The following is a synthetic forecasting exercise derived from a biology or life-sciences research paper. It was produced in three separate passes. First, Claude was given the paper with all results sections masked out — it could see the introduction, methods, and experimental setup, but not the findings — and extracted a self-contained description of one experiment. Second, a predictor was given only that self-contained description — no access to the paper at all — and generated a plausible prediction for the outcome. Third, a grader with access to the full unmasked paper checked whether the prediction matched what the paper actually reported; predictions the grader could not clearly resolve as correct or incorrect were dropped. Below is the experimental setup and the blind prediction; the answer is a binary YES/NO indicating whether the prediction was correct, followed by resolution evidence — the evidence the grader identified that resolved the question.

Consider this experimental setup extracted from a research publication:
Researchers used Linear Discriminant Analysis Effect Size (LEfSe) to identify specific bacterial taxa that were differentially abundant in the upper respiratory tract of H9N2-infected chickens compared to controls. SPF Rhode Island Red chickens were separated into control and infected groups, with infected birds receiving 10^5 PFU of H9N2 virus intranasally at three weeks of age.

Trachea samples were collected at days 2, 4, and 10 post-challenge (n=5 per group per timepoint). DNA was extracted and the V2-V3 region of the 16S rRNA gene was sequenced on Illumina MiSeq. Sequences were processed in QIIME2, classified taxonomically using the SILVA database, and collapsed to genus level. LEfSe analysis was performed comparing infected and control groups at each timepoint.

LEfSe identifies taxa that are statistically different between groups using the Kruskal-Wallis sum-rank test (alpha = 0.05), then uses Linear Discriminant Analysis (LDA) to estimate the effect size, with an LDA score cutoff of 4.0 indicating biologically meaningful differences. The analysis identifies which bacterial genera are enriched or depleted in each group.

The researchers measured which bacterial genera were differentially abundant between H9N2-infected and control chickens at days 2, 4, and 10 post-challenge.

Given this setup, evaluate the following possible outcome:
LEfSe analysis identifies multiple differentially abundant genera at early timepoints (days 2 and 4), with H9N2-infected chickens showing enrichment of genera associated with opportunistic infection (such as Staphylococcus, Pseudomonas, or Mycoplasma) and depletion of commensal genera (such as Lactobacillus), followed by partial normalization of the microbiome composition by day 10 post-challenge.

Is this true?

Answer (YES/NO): NO